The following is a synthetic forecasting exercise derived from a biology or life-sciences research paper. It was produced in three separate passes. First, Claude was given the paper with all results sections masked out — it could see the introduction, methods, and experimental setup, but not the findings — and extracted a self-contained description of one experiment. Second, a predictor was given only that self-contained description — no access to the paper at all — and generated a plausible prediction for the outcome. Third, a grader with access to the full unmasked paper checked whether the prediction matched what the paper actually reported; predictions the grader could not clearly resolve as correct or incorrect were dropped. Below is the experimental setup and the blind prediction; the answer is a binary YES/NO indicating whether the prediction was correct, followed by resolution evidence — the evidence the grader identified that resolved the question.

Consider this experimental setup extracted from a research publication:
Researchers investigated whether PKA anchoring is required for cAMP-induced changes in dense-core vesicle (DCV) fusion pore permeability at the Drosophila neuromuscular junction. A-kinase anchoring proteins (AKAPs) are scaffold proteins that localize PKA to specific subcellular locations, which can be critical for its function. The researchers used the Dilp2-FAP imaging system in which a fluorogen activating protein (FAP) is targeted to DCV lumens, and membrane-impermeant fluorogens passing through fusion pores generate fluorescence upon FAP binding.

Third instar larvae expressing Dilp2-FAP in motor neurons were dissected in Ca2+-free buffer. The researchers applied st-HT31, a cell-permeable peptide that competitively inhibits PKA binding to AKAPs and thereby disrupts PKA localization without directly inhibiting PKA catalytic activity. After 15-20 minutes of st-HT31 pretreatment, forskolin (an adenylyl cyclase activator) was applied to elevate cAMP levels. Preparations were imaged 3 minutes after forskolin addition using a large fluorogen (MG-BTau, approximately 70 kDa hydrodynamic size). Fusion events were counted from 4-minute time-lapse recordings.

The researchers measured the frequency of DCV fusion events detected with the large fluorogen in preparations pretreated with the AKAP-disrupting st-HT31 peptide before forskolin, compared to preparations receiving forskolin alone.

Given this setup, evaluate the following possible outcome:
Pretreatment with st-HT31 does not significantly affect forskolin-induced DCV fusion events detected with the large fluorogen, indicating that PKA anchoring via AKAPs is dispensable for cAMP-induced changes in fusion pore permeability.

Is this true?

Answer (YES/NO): NO